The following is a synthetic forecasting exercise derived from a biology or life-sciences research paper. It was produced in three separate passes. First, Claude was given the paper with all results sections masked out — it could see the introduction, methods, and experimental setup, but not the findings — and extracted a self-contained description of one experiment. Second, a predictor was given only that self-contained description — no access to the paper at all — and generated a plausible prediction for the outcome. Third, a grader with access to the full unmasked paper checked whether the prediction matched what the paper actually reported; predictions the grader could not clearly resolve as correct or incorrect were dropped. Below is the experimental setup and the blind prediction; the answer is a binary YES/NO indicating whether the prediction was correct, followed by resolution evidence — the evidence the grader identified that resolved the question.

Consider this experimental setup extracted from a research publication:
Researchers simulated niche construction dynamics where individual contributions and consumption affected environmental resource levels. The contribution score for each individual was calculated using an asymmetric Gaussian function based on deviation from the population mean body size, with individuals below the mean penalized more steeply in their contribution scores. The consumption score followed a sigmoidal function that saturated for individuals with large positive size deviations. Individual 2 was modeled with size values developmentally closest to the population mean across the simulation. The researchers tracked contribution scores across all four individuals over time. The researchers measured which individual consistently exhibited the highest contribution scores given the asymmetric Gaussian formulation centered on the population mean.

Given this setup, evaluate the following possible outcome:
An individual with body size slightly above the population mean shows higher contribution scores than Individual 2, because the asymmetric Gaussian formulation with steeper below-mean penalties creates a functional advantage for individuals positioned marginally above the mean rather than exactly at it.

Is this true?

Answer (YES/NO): NO